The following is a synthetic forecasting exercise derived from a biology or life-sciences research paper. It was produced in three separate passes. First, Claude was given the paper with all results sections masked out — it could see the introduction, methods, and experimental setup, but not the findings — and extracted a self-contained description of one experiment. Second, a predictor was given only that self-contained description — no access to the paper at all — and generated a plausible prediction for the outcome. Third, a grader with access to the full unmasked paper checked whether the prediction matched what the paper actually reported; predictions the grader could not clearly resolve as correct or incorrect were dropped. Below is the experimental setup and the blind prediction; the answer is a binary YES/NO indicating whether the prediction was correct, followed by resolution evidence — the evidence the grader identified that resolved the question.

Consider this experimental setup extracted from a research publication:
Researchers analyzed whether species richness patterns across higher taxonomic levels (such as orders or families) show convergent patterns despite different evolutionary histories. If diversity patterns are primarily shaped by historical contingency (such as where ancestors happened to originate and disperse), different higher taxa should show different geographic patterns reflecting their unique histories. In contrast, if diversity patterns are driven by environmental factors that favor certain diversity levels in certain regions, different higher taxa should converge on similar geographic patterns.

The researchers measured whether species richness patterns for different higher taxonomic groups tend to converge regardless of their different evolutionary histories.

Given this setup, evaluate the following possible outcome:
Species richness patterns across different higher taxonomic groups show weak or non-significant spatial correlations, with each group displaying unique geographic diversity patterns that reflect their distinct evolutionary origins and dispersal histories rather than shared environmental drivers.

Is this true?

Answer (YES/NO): NO